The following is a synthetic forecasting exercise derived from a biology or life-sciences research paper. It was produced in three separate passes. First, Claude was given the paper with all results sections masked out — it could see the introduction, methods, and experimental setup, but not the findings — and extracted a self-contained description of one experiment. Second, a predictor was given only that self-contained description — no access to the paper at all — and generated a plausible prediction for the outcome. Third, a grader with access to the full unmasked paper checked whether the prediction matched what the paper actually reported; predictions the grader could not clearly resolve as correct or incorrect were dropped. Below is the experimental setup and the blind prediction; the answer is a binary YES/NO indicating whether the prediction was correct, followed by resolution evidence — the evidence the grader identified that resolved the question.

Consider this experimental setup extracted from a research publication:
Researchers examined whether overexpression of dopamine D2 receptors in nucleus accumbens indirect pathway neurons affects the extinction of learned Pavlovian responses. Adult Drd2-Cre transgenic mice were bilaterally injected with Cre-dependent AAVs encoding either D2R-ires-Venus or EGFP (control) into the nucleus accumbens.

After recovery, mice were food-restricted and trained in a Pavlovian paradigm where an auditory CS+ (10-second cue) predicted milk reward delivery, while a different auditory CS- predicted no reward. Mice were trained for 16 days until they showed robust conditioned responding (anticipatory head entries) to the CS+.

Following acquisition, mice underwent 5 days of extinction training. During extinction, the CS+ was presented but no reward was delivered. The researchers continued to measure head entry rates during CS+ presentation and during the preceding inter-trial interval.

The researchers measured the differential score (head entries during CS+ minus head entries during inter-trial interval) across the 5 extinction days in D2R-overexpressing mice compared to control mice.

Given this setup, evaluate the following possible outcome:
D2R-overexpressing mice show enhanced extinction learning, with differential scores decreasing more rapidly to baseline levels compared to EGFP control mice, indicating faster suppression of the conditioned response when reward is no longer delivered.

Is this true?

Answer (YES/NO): NO